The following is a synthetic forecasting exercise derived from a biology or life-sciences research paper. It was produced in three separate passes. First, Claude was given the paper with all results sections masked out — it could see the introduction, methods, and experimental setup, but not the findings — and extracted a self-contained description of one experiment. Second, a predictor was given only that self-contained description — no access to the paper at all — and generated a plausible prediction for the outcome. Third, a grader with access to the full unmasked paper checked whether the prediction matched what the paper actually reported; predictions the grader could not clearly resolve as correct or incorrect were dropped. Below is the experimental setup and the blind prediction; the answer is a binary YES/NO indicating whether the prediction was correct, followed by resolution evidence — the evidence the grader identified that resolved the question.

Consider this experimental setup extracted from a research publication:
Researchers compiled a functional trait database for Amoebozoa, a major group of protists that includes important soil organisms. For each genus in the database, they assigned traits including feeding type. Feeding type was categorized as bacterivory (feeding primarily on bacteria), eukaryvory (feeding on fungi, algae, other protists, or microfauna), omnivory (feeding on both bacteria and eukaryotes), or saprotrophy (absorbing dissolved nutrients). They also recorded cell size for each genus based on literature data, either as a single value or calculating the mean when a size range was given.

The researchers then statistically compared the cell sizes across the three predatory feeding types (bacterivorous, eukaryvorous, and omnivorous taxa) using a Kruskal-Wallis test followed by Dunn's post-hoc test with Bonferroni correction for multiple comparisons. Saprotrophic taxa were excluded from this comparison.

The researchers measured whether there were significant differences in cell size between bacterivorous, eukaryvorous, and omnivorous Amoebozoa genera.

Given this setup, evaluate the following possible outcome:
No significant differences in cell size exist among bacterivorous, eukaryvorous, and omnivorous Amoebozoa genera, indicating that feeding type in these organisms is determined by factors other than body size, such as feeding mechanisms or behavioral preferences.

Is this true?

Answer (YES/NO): NO